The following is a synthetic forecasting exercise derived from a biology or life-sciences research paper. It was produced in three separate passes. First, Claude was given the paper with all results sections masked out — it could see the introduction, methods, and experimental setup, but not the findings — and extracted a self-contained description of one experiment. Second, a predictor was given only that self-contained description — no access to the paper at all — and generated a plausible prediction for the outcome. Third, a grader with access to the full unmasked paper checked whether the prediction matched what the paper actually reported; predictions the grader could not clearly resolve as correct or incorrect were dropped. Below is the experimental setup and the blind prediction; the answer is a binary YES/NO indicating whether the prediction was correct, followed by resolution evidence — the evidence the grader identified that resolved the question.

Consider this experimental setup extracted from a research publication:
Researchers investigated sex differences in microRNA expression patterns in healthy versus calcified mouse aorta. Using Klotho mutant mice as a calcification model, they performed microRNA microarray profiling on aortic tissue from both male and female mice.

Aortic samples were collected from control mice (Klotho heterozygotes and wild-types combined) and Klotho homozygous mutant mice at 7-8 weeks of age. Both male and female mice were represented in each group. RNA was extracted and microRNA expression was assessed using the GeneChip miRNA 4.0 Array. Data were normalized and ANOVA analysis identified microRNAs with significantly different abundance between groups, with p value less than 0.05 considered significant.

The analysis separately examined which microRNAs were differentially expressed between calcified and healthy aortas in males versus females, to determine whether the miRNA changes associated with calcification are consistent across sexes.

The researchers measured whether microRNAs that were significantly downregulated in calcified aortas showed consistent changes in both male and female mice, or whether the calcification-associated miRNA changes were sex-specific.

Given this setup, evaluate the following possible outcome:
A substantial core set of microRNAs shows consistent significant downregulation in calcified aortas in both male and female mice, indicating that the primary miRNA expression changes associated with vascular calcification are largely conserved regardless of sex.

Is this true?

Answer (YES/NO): NO